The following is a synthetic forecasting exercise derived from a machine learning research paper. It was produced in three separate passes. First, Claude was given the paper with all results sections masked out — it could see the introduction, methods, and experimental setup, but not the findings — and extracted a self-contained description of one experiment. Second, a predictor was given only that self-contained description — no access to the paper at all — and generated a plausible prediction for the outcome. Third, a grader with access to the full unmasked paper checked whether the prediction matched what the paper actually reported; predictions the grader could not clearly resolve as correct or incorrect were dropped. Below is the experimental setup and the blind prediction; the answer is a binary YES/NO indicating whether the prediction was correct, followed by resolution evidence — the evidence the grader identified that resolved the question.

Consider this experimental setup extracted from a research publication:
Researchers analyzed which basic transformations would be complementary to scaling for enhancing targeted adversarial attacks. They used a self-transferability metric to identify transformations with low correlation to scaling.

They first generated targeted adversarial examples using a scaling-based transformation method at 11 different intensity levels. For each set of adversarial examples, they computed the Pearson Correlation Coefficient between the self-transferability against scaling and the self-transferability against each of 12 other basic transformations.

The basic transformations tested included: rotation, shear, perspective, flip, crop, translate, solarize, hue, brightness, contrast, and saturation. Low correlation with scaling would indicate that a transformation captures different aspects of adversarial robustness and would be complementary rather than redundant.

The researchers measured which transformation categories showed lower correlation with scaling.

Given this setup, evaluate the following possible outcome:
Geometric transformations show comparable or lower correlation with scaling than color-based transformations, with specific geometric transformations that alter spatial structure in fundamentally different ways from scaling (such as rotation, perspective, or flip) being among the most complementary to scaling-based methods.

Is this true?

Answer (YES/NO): NO